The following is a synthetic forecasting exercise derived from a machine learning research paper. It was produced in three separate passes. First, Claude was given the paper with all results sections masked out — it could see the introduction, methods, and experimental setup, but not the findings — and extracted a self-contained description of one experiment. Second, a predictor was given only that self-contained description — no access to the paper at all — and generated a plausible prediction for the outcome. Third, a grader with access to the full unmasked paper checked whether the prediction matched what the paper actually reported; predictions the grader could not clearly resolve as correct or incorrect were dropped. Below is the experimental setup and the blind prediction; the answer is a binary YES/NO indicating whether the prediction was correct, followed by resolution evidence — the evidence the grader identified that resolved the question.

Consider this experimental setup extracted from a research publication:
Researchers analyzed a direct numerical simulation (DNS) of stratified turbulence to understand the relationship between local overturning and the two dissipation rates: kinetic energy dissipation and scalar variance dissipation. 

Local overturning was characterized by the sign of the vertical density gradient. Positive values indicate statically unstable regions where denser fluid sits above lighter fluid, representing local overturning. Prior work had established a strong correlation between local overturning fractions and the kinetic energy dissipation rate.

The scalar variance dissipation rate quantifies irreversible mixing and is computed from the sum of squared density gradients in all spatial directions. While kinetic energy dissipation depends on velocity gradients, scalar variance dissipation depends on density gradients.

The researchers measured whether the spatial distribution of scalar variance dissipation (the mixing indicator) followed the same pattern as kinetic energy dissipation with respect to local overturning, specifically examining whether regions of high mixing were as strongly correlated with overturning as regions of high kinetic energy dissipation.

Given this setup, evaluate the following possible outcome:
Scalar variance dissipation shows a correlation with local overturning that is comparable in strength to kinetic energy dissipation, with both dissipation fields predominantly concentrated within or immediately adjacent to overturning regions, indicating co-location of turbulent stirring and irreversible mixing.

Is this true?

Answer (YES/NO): NO